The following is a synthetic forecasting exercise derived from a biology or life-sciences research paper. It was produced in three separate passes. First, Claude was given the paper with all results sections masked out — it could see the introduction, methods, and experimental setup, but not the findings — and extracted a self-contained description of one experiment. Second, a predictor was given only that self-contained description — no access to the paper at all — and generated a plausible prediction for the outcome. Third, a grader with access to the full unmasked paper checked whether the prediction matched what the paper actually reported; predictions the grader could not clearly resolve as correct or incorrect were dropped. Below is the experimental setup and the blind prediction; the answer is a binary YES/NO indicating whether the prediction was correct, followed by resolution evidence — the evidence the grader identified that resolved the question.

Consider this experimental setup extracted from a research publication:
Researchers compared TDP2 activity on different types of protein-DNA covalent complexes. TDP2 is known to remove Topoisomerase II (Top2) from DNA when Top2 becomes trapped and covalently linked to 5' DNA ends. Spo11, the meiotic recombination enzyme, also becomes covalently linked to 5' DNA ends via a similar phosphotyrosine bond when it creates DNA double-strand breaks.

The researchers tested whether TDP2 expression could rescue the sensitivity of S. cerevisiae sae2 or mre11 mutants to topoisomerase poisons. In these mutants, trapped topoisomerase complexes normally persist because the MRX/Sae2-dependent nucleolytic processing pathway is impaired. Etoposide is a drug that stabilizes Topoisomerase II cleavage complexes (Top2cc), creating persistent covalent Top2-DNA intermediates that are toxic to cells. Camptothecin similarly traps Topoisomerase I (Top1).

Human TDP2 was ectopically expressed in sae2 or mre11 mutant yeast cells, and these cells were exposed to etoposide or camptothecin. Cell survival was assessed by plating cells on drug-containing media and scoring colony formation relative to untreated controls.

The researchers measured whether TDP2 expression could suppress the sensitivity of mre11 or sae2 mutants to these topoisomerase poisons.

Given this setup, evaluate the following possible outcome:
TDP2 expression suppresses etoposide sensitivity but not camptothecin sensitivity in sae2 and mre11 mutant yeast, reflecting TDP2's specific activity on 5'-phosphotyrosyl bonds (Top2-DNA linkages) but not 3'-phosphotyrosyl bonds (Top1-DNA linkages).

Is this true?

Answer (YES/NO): NO